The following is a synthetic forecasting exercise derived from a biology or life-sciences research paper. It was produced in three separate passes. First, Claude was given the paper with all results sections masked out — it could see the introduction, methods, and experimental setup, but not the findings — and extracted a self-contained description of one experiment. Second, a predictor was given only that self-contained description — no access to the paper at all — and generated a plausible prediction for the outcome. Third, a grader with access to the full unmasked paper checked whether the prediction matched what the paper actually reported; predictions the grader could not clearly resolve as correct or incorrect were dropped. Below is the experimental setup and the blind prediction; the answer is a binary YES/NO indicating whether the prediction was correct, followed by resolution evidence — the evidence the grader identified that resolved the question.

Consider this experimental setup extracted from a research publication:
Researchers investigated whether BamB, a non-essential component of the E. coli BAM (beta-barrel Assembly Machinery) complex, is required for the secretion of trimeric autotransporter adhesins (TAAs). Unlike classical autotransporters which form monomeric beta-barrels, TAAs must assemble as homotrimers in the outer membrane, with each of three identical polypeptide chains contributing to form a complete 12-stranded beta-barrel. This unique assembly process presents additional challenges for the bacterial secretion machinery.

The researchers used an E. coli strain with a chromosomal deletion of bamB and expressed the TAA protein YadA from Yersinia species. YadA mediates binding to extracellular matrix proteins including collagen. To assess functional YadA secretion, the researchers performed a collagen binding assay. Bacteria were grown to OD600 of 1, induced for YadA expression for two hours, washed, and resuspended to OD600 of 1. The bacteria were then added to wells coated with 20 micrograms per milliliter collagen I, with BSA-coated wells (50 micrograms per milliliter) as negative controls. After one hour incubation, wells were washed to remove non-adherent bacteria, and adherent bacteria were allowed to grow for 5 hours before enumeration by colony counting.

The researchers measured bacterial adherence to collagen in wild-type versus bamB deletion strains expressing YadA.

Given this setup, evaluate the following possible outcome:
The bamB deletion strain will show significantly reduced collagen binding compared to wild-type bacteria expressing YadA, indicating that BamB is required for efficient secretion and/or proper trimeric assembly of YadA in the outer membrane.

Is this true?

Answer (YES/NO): NO